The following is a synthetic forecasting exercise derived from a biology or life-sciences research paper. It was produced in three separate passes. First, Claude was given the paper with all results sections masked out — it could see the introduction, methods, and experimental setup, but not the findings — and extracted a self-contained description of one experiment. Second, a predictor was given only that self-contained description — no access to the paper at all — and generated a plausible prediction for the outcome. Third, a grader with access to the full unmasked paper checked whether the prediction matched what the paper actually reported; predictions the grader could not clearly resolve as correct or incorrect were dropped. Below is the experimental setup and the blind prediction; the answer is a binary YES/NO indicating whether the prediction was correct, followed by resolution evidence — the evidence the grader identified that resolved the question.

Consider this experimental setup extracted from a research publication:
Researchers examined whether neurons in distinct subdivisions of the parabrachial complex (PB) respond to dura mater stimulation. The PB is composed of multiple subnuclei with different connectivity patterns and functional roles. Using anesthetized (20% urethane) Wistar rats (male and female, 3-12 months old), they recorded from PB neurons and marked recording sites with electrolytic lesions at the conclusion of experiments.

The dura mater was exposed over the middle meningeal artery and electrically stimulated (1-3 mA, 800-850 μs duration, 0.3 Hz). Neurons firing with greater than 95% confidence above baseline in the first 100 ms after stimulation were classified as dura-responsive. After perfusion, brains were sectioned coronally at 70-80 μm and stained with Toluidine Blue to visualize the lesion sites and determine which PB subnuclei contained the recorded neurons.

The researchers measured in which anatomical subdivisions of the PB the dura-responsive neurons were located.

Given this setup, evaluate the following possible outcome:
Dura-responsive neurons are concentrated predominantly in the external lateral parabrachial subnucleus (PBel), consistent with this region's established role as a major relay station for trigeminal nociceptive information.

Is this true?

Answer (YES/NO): YES